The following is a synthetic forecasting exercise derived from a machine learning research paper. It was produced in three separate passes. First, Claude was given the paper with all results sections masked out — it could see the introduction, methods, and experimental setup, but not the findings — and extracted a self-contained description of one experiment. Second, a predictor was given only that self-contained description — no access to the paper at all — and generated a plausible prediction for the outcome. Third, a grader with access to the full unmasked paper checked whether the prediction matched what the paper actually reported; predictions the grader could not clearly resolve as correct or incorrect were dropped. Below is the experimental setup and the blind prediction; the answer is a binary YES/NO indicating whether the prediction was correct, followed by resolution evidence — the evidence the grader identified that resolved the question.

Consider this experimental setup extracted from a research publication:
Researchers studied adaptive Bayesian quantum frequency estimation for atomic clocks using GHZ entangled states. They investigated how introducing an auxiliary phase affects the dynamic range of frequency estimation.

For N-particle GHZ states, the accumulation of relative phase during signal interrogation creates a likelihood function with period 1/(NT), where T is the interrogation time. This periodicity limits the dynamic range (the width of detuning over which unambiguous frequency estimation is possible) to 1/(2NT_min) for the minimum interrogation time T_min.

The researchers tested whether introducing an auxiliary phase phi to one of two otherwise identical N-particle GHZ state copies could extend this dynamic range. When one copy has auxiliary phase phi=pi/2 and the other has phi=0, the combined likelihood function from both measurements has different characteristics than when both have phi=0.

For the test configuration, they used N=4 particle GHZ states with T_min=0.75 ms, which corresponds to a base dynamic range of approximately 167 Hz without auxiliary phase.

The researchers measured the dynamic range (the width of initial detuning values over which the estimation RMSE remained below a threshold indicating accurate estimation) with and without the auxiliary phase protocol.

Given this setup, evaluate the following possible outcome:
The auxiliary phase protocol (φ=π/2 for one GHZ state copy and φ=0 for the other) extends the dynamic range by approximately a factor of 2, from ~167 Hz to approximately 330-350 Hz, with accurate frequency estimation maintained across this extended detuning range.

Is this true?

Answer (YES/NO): YES